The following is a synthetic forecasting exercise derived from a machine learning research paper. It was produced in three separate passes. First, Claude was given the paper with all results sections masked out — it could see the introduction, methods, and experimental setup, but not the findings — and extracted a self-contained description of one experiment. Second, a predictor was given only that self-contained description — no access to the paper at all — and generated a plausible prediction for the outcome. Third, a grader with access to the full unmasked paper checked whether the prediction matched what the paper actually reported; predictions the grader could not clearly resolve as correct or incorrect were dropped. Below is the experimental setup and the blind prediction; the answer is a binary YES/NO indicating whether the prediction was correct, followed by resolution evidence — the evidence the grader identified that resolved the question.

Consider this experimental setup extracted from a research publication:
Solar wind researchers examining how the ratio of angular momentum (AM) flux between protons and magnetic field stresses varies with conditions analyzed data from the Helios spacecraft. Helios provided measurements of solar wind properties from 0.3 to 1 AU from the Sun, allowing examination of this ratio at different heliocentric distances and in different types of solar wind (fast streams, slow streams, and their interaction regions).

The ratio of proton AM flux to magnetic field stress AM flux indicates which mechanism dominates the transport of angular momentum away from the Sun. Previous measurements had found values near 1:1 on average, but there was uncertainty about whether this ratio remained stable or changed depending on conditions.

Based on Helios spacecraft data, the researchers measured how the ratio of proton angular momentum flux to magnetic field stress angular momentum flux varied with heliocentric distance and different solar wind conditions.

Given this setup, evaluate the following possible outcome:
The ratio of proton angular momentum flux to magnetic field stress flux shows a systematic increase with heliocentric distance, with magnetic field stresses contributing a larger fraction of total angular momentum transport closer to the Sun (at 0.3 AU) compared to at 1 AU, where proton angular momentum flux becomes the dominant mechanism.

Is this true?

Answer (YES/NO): NO